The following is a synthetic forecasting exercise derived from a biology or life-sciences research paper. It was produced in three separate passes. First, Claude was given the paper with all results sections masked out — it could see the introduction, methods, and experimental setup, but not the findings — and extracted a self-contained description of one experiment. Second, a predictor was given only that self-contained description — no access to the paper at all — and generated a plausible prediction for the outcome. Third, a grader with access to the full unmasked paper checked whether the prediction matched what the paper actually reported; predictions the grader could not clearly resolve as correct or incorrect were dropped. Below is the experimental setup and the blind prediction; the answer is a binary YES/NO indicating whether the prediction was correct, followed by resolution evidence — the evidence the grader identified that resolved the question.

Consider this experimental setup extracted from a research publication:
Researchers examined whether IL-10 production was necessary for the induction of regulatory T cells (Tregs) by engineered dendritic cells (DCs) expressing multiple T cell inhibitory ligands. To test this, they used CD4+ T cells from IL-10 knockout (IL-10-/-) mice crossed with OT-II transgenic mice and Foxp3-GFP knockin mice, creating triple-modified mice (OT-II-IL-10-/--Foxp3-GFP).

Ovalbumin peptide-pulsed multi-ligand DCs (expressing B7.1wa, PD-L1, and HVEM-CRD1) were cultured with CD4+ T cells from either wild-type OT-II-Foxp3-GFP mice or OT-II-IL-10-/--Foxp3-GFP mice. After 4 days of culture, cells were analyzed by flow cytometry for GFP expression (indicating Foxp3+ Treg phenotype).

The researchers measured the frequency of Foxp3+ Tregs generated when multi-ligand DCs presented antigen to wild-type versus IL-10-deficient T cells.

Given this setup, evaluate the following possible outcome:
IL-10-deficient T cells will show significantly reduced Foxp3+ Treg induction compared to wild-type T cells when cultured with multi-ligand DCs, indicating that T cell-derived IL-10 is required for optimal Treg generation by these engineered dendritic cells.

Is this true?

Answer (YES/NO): NO